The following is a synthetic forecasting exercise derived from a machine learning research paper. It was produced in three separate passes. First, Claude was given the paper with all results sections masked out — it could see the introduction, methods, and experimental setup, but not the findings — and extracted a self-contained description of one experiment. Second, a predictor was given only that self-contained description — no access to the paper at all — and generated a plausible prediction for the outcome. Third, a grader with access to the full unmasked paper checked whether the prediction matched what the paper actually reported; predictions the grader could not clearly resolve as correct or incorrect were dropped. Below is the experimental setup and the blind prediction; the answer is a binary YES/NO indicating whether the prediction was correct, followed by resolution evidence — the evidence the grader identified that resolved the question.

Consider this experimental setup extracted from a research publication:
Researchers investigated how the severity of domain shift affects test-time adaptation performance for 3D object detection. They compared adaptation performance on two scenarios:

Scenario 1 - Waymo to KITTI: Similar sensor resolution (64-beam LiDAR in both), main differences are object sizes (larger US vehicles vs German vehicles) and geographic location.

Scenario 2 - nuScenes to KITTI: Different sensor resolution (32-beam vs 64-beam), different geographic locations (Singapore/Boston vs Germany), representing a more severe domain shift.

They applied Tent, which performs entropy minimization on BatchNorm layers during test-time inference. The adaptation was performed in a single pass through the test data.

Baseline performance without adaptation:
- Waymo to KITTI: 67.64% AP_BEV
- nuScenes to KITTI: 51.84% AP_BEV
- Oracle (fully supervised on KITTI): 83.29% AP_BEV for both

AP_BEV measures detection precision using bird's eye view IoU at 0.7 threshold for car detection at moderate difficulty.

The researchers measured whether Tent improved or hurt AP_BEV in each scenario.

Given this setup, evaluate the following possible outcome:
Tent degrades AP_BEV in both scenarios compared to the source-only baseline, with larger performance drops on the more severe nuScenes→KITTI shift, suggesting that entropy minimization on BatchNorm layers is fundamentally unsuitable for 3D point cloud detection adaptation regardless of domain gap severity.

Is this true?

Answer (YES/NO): YES